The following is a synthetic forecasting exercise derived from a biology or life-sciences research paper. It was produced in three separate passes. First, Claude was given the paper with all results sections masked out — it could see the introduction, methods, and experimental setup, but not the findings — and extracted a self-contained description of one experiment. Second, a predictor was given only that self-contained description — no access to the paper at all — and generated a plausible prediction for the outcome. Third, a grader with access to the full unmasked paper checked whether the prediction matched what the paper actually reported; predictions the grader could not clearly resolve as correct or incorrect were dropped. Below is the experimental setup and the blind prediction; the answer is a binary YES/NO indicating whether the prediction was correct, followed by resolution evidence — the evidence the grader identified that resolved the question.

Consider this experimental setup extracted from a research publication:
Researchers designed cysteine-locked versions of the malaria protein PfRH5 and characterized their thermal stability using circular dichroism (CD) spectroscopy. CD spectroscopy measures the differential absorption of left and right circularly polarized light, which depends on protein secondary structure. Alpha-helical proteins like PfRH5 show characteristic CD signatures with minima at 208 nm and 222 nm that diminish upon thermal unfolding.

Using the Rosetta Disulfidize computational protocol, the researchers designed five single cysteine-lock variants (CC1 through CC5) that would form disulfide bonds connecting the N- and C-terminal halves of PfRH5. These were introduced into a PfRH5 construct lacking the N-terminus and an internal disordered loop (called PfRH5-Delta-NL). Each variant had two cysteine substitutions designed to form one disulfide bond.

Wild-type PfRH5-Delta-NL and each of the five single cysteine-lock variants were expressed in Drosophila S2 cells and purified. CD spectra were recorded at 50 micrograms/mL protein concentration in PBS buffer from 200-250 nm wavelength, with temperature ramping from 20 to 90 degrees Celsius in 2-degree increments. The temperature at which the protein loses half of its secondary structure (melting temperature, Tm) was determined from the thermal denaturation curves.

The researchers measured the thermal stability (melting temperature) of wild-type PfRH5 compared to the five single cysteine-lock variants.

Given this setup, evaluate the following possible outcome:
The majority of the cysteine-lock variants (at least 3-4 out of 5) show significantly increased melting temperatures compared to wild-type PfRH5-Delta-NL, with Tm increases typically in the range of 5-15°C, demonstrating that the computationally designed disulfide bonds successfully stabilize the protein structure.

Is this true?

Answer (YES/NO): NO